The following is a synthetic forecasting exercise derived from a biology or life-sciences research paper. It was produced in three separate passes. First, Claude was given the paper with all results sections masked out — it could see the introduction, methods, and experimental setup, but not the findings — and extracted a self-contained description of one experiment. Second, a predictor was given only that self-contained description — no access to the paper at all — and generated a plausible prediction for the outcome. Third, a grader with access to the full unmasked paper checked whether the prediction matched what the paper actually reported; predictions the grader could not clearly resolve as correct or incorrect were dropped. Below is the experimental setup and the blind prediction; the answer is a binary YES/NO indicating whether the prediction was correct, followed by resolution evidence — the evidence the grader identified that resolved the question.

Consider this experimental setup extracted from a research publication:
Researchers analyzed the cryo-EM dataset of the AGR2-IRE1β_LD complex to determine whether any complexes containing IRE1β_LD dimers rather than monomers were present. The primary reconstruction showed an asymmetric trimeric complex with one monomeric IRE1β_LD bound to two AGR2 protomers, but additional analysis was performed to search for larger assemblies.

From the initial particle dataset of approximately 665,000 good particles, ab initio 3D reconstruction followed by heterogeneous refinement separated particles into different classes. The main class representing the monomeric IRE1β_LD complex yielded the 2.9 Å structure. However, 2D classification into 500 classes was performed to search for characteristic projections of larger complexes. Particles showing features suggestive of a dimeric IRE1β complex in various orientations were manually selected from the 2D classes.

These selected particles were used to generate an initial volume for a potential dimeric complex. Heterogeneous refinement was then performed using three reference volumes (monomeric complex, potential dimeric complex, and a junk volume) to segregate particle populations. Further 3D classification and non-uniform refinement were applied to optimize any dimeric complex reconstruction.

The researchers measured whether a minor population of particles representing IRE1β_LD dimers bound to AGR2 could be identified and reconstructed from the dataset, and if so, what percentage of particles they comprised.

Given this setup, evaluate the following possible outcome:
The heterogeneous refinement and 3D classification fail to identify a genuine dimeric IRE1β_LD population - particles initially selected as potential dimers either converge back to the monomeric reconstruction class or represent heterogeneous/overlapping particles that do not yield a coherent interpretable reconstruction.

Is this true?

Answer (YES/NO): NO